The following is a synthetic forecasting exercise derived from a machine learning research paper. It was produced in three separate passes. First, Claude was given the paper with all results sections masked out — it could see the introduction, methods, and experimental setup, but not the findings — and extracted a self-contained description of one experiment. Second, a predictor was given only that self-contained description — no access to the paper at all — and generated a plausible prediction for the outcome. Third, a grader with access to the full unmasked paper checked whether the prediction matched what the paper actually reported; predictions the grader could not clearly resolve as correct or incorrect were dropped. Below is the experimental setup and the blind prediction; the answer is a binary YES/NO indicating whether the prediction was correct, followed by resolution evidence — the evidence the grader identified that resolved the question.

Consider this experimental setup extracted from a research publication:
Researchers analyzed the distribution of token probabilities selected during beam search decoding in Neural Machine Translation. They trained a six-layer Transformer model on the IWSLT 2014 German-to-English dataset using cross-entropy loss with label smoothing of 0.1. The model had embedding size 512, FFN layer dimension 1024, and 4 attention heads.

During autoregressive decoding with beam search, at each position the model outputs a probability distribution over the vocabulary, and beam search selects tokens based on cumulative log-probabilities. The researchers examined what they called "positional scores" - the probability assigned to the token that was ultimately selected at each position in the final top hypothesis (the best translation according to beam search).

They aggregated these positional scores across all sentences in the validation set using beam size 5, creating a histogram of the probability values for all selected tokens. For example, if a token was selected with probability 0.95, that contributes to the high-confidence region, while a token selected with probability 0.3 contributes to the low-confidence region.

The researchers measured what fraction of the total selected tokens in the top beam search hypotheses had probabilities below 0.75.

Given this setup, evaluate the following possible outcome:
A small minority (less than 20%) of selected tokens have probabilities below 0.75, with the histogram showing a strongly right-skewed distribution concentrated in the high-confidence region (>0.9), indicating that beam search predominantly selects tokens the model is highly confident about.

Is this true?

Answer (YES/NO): NO